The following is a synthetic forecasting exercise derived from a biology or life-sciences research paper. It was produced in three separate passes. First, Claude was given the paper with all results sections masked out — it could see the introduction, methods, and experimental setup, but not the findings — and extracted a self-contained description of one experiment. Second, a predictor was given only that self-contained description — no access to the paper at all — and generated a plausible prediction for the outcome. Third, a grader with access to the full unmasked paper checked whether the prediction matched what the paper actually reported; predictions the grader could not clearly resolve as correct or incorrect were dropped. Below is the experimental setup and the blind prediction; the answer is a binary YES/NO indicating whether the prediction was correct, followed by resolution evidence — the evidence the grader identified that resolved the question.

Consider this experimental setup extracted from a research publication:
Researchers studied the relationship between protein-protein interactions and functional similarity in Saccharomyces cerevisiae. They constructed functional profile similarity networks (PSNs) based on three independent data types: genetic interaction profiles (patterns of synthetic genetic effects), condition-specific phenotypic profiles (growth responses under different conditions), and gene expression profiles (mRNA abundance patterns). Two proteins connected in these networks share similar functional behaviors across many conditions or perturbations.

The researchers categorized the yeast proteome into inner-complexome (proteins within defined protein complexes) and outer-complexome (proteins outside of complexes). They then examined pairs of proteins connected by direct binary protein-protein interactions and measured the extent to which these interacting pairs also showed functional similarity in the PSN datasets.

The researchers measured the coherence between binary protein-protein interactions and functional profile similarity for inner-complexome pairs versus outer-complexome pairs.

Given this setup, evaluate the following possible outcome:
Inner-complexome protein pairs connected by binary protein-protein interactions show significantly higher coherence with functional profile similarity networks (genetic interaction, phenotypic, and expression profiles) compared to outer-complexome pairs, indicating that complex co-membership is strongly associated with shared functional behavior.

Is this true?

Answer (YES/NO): YES